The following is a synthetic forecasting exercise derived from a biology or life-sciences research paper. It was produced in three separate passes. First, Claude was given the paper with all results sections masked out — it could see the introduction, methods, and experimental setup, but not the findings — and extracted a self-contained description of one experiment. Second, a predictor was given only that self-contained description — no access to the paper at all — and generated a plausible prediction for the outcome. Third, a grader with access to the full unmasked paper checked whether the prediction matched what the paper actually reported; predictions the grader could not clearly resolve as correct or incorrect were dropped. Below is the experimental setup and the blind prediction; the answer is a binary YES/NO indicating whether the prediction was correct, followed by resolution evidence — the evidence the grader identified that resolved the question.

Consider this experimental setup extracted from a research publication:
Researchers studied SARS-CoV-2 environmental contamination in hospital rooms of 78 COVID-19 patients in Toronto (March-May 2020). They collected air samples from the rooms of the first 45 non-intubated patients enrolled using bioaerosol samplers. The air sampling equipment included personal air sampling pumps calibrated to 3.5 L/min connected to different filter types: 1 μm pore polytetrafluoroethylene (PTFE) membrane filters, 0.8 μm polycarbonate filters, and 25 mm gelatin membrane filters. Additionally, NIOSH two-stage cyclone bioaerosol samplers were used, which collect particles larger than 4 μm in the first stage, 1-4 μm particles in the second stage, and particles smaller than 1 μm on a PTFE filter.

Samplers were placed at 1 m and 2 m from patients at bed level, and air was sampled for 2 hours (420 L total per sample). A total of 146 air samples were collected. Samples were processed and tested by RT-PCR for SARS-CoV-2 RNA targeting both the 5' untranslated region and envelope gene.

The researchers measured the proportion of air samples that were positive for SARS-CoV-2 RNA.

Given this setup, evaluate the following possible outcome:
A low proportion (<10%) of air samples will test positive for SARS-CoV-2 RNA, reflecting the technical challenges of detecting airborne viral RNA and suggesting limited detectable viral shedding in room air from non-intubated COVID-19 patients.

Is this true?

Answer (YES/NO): YES